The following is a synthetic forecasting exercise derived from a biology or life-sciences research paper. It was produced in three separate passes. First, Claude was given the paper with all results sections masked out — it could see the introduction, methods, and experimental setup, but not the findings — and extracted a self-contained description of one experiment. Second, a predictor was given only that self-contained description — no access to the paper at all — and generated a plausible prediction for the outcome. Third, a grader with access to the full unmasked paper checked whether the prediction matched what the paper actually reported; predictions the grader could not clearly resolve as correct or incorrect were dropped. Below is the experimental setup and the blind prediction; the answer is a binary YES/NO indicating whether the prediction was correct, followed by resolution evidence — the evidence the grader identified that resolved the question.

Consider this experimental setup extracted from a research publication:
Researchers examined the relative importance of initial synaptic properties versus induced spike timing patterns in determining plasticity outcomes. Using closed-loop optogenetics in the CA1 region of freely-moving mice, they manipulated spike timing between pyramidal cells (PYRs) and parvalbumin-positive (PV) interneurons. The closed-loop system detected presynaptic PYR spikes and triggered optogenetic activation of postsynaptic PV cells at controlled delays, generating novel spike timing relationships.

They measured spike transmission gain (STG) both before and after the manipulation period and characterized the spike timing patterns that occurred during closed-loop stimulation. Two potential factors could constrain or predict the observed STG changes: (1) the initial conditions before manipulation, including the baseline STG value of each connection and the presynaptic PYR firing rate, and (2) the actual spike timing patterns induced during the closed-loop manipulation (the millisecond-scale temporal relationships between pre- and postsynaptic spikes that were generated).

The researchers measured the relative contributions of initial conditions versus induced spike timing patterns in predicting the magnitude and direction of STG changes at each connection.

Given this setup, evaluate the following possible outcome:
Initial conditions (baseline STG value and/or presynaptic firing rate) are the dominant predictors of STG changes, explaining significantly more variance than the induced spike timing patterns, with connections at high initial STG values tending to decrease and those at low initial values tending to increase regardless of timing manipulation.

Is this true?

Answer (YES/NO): NO